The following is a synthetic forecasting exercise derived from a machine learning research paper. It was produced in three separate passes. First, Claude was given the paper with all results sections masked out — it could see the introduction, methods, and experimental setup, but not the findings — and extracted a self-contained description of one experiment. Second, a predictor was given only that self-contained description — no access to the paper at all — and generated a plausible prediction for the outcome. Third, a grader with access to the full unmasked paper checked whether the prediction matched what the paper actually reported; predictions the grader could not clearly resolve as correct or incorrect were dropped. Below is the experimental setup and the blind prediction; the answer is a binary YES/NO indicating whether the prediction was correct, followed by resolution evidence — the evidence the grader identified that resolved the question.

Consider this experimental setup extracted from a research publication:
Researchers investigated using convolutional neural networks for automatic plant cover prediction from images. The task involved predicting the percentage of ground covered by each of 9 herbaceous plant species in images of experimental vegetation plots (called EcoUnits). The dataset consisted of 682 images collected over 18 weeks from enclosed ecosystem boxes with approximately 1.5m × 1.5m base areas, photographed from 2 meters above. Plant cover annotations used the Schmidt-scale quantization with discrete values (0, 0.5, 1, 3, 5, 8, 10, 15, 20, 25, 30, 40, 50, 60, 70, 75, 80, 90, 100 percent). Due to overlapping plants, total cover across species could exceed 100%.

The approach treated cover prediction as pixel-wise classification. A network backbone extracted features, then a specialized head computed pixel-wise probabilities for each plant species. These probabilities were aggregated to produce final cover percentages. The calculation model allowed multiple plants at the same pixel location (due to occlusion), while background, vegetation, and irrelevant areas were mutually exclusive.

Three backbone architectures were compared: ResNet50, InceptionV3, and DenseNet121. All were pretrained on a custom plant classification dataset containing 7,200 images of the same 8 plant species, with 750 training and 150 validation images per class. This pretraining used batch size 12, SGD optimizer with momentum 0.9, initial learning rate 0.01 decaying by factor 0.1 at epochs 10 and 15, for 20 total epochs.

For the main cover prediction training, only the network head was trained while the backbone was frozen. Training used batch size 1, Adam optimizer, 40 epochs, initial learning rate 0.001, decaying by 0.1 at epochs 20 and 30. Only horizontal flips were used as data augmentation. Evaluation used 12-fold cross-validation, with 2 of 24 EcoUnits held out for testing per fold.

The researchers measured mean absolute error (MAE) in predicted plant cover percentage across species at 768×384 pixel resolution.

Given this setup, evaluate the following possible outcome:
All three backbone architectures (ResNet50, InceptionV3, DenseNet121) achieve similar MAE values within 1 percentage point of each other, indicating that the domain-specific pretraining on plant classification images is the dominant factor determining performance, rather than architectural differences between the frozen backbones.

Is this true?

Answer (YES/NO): NO